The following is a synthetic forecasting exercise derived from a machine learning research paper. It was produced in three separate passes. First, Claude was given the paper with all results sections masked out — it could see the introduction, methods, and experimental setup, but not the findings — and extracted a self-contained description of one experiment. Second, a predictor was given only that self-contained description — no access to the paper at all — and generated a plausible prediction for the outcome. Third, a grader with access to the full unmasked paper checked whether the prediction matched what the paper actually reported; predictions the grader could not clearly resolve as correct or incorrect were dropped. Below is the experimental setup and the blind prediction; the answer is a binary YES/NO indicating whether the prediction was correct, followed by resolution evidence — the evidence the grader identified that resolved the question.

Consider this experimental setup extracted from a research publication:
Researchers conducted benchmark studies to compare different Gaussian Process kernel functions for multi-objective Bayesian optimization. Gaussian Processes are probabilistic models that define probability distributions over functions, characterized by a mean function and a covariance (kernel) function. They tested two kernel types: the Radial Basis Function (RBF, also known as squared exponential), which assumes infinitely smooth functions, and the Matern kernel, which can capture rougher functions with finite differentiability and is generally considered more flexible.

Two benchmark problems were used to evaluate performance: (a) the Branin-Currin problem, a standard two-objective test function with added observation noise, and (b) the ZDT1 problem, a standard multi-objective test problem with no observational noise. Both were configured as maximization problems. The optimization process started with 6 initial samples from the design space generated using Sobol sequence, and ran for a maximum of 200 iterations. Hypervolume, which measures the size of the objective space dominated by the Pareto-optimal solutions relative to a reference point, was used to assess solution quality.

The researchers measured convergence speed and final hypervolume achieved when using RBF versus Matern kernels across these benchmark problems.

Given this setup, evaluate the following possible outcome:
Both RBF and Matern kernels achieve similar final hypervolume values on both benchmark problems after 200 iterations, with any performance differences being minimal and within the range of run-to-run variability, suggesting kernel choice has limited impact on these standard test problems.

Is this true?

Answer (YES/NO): NO